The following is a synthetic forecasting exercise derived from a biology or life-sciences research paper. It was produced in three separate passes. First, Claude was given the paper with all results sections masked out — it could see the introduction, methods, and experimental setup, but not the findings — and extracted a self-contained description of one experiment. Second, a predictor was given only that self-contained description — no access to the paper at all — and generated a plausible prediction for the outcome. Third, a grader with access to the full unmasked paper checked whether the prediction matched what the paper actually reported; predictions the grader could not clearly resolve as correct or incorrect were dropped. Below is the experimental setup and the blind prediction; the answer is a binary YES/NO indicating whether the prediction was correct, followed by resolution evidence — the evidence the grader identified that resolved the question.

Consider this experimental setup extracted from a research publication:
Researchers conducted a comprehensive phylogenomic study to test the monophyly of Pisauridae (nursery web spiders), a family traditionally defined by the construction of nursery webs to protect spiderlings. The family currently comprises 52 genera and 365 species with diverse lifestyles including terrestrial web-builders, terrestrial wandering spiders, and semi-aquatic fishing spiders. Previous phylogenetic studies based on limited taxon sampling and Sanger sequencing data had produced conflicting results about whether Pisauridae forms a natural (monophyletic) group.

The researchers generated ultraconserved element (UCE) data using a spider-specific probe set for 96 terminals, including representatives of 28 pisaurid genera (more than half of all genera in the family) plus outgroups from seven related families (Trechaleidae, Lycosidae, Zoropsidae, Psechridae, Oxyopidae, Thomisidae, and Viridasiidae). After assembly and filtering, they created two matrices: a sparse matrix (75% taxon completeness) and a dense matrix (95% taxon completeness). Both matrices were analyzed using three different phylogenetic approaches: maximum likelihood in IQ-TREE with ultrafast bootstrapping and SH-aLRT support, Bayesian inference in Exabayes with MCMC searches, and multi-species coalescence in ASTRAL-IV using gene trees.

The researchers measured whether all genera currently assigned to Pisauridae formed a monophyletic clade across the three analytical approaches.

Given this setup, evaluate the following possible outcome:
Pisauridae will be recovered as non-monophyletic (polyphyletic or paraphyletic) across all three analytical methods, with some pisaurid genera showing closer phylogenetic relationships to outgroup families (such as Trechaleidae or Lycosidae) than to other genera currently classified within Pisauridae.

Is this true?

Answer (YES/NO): YES